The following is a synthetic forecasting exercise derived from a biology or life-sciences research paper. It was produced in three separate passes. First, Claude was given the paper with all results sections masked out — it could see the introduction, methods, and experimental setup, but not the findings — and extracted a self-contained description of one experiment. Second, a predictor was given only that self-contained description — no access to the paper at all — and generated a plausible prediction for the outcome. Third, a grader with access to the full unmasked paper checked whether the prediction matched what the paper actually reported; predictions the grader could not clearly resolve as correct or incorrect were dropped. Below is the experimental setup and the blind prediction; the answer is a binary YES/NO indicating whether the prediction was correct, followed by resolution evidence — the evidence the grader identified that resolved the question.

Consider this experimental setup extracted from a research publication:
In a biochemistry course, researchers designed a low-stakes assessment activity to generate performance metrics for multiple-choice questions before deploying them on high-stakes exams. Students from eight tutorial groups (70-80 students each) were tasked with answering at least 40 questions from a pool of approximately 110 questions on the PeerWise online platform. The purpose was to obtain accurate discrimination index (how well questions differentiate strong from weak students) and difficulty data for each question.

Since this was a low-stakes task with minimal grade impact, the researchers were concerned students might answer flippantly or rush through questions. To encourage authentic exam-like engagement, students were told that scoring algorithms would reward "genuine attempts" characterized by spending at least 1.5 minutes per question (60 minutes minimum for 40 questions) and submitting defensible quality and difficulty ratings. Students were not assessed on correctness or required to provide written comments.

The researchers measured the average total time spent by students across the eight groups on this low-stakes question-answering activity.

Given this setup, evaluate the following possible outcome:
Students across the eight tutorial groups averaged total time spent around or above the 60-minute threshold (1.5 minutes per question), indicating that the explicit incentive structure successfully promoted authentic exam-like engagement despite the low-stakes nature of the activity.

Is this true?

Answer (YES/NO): YES